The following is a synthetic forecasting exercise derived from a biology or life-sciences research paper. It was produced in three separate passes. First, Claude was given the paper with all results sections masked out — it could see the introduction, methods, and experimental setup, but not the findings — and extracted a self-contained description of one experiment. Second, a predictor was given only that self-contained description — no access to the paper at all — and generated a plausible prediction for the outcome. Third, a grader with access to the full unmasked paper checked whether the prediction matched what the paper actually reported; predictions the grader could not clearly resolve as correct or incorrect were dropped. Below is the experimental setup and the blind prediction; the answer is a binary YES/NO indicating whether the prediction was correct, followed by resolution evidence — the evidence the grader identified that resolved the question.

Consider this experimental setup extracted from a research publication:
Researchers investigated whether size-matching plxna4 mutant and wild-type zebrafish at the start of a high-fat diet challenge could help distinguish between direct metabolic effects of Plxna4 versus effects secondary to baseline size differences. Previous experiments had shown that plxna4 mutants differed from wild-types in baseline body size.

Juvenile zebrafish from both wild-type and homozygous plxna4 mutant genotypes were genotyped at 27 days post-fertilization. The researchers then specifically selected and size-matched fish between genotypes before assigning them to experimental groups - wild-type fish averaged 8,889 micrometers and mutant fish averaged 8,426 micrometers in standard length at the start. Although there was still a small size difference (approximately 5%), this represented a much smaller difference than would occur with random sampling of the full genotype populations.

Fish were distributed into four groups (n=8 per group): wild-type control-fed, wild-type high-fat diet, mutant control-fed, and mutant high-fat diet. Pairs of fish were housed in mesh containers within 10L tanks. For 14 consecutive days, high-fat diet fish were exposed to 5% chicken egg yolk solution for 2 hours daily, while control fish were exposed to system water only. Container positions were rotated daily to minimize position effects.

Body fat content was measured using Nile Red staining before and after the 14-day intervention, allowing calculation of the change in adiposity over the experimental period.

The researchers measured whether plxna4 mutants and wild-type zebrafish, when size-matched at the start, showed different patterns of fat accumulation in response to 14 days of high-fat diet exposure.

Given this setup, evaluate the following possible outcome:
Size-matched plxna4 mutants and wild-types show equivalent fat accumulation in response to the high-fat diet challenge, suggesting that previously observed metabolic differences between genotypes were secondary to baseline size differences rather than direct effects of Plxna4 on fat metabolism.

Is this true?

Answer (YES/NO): NO